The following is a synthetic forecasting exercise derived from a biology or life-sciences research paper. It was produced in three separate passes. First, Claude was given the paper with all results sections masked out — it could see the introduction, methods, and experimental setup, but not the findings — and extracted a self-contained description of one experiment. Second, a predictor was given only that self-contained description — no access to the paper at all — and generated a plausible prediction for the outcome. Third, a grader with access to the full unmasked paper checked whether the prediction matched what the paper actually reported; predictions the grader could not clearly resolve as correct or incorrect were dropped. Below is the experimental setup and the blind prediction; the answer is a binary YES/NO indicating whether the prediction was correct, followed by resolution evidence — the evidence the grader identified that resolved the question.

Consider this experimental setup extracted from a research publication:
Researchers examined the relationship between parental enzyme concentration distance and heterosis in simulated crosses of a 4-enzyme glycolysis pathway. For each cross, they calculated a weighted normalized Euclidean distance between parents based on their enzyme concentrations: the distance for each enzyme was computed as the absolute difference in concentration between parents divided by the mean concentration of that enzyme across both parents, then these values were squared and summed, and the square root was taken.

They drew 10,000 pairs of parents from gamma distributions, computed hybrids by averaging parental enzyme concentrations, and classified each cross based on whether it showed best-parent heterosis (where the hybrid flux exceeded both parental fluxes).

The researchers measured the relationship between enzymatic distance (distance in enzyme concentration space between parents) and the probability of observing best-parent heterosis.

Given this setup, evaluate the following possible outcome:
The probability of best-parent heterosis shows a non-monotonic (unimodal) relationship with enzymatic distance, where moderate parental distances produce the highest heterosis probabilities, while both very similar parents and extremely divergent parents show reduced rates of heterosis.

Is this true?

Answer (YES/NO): NO